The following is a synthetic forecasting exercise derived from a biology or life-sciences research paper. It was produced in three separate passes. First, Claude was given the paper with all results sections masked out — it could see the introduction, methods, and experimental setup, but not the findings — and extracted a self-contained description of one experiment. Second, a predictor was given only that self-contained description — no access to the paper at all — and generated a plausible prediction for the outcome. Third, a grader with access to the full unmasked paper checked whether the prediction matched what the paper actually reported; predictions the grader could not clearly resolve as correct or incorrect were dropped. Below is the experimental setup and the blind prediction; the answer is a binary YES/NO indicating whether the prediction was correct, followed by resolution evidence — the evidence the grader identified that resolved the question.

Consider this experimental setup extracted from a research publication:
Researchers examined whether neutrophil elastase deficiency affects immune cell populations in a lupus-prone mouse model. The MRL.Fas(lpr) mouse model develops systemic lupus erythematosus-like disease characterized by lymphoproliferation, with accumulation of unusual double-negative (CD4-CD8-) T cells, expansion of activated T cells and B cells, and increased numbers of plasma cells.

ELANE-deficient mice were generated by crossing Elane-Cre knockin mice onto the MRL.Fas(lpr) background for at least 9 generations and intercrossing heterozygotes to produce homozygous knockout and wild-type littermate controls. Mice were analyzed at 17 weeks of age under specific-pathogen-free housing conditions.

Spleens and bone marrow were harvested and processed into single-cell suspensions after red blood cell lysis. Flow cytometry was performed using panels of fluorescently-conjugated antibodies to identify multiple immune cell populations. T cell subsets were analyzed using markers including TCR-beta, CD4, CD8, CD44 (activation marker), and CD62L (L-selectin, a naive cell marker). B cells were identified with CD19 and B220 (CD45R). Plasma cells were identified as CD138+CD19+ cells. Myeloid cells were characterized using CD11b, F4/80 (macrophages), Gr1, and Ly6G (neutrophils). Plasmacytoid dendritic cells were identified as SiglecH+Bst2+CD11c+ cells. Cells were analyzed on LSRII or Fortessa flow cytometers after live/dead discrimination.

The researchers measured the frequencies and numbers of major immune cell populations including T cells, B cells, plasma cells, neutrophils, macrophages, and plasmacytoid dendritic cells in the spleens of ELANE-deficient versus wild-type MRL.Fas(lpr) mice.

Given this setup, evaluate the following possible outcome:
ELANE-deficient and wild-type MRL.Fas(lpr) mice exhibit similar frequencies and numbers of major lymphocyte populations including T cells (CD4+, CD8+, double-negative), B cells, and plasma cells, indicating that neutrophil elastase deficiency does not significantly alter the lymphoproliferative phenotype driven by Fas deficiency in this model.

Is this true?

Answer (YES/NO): YES